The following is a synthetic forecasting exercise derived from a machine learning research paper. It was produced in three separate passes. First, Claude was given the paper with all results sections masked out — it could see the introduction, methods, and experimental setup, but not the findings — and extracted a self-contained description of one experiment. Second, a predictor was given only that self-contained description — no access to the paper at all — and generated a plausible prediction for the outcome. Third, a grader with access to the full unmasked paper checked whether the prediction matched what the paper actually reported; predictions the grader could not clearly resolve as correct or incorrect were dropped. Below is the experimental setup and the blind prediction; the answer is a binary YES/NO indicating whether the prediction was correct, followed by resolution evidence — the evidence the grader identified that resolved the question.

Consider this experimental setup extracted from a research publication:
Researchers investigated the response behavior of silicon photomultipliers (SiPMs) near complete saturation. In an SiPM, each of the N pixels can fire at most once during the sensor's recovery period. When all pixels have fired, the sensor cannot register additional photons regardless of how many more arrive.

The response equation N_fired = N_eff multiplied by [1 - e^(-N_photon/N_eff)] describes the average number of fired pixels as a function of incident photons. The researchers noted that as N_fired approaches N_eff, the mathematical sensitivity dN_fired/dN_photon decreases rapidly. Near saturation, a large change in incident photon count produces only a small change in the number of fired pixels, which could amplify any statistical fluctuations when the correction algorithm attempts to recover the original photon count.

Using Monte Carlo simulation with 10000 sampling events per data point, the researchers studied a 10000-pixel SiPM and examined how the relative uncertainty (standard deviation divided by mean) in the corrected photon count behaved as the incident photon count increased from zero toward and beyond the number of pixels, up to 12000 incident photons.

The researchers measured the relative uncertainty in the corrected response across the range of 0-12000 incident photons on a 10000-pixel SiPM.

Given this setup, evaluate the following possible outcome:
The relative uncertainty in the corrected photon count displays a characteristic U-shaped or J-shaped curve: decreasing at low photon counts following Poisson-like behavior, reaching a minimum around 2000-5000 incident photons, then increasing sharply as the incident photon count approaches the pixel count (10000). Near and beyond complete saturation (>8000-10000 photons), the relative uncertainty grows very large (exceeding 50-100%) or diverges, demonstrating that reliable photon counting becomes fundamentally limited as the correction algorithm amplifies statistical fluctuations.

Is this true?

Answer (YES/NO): NO